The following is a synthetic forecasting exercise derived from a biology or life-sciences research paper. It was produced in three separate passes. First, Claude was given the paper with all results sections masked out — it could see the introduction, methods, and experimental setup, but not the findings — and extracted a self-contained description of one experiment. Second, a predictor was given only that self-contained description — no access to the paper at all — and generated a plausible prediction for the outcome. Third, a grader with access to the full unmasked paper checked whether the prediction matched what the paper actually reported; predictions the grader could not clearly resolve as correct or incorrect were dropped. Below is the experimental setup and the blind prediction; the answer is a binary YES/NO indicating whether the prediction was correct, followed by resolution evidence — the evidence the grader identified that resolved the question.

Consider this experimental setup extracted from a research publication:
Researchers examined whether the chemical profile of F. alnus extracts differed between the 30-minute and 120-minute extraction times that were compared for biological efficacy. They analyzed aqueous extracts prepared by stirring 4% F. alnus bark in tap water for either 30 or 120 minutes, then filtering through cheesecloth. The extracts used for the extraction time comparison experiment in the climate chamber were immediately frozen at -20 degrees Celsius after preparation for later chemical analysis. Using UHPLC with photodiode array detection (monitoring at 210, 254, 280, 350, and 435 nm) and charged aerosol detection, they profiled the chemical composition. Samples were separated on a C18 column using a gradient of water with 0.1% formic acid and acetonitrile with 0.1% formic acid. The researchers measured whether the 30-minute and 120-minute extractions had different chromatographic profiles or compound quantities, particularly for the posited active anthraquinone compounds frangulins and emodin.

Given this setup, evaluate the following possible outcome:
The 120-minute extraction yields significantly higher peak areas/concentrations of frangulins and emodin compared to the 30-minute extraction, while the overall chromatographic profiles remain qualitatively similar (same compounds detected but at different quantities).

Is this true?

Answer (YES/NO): NO